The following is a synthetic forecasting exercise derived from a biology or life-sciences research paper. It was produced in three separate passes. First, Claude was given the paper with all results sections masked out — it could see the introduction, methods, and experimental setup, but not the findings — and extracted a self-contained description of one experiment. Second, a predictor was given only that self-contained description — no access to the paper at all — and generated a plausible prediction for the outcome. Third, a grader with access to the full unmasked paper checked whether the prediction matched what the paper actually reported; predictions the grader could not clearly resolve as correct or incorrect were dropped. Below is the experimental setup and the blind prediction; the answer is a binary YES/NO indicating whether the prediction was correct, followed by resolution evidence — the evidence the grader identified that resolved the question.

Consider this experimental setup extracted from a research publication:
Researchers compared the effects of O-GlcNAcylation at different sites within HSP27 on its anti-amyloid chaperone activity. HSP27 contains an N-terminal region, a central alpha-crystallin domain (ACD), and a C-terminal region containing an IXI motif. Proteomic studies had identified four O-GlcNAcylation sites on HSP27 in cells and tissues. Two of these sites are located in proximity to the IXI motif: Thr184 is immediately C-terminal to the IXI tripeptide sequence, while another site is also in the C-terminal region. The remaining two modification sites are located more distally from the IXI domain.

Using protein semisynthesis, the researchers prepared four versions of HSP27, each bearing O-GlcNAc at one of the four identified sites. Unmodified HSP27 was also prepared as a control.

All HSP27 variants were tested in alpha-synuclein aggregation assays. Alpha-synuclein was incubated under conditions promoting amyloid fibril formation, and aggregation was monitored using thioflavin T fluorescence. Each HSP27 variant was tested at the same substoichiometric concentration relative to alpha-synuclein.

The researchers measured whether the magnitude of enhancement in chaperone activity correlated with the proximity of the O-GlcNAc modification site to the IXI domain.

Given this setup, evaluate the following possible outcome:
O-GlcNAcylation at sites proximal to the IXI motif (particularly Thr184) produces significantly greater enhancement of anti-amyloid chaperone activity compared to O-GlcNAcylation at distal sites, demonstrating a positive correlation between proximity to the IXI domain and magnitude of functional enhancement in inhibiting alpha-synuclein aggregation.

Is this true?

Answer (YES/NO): YES